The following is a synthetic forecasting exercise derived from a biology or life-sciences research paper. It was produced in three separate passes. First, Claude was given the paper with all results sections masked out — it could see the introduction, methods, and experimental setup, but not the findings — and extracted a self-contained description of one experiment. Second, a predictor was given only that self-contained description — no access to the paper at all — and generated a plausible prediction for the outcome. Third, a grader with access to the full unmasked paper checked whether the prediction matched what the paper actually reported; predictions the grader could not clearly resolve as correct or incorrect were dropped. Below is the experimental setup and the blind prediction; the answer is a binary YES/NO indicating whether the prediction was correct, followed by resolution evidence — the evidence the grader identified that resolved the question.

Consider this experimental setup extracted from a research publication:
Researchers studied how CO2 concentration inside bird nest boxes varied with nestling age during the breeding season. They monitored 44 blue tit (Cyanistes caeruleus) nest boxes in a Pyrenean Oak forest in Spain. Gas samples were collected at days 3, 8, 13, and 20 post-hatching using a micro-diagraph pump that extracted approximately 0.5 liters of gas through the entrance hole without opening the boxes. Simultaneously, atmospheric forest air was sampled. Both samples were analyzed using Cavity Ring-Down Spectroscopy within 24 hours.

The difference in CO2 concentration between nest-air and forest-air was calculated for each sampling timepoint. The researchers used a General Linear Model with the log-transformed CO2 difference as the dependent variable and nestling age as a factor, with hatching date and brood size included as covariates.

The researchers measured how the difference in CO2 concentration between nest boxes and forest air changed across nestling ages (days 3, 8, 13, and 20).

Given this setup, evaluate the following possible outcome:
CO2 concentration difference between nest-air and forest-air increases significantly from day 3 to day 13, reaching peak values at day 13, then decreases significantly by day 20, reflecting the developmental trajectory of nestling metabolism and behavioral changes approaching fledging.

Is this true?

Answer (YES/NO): NO